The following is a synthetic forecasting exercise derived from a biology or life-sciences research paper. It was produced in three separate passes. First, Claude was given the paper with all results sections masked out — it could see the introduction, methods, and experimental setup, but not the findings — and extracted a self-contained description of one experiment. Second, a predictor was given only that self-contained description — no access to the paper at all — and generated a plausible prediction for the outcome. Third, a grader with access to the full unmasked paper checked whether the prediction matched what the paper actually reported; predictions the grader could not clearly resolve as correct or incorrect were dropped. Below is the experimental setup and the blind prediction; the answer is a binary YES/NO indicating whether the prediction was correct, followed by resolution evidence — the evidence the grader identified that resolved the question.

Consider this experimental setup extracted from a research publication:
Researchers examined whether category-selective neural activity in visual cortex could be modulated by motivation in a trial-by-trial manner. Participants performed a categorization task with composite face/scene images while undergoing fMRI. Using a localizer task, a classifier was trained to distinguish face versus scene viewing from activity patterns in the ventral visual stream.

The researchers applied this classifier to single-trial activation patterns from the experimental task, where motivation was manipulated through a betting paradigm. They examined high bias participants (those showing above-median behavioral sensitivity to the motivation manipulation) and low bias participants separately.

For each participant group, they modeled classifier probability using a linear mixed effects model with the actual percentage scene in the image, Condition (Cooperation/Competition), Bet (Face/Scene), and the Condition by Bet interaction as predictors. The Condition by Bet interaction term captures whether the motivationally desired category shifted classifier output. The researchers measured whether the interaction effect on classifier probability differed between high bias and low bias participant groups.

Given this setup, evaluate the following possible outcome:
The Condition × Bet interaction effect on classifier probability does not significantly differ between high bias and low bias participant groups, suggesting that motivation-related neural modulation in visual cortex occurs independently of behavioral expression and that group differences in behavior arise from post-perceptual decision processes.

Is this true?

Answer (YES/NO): NO